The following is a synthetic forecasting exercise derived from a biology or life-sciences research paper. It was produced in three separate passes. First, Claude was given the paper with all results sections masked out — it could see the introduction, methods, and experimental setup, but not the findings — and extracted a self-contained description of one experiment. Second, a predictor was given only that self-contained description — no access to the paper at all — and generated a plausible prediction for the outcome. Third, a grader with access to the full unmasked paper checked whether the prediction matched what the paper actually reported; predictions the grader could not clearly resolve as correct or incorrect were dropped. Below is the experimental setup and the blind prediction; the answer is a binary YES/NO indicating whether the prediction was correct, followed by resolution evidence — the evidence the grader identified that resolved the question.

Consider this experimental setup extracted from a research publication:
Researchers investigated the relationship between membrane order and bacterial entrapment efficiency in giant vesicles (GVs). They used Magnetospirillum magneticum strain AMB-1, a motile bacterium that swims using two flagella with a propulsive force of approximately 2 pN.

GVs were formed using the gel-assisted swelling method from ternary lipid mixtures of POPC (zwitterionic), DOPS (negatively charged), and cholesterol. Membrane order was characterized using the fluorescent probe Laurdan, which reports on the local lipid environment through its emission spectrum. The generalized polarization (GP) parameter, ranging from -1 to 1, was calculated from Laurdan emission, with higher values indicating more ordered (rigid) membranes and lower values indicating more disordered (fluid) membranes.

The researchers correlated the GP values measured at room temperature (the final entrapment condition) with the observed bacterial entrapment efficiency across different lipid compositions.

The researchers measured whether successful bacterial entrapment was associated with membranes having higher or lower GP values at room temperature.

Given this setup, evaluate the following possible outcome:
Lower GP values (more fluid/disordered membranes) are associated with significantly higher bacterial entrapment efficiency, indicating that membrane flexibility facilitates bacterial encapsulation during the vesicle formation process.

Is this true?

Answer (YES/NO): NO